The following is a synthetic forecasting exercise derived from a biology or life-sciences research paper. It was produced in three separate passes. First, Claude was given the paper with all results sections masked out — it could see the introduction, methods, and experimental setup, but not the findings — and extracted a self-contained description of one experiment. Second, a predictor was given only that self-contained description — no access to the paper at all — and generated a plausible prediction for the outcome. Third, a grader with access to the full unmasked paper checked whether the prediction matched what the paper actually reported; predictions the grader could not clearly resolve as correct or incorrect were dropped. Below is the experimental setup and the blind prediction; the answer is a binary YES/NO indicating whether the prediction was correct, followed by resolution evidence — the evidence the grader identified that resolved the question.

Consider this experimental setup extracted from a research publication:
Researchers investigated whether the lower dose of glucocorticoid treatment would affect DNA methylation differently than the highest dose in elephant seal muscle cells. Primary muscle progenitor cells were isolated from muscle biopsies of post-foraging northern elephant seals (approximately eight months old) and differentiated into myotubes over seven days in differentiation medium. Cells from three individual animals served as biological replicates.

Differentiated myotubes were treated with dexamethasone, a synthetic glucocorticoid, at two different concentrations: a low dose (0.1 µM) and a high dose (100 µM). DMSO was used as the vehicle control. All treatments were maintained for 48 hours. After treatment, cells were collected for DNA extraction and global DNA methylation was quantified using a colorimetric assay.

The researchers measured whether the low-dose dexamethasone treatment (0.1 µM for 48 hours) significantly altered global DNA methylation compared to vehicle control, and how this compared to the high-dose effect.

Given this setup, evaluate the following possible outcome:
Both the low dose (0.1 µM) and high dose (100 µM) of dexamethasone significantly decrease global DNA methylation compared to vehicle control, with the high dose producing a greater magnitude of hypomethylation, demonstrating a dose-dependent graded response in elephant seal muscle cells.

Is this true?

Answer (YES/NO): NO